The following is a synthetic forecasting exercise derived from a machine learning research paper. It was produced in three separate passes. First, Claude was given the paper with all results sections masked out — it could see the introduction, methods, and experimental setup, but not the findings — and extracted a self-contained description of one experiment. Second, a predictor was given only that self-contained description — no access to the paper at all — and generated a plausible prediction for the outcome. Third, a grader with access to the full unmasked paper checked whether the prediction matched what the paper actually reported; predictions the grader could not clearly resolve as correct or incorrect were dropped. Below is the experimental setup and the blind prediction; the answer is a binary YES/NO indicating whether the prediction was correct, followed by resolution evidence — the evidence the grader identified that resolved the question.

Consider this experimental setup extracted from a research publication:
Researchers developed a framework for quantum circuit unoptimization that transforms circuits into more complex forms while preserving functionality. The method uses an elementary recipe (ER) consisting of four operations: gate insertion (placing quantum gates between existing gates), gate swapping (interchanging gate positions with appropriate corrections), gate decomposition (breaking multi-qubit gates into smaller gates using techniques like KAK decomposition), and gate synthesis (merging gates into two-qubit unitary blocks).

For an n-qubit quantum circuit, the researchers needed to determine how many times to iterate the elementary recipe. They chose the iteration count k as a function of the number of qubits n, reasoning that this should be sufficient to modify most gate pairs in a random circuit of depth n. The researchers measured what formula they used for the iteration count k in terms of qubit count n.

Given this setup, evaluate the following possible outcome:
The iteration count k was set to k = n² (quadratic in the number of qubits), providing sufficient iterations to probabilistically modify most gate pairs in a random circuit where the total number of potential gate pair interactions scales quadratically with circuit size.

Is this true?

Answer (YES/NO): YES